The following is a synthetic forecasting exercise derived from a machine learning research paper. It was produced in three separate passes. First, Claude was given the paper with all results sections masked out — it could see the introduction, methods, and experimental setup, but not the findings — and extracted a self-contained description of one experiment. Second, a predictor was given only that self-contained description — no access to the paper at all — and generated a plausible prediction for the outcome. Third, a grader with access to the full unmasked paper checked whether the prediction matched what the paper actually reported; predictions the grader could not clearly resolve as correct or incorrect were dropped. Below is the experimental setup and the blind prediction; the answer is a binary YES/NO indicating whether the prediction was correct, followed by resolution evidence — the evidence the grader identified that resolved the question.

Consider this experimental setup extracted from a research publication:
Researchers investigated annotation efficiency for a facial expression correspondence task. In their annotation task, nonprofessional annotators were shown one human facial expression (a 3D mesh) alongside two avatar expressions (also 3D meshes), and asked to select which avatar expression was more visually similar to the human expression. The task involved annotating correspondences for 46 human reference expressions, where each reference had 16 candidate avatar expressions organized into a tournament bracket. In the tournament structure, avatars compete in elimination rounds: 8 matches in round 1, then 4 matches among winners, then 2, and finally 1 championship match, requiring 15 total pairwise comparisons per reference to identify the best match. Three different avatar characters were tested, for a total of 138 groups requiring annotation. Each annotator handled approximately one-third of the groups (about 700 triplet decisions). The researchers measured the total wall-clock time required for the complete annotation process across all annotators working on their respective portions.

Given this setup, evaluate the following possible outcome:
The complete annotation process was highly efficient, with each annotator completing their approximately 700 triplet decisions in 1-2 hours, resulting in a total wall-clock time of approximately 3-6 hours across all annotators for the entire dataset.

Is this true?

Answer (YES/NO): NO